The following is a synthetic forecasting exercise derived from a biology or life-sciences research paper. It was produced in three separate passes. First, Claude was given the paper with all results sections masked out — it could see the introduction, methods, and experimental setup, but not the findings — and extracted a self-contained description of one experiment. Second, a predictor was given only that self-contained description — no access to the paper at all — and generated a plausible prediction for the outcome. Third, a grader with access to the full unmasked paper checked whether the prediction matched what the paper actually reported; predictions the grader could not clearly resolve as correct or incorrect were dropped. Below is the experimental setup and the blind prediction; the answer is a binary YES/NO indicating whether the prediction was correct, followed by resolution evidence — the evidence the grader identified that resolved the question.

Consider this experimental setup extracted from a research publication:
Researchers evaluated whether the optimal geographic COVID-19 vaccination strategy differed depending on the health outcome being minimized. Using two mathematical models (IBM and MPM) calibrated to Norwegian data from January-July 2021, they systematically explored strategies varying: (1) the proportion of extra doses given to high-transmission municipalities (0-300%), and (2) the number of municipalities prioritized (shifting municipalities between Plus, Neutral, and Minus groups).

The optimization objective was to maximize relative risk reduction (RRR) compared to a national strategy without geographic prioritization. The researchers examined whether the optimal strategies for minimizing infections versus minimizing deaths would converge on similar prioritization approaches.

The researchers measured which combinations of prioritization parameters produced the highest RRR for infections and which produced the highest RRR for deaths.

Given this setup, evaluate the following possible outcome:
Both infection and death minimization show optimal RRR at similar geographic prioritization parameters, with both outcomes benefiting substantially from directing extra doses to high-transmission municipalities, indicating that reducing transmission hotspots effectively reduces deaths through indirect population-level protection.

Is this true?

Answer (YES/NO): NO